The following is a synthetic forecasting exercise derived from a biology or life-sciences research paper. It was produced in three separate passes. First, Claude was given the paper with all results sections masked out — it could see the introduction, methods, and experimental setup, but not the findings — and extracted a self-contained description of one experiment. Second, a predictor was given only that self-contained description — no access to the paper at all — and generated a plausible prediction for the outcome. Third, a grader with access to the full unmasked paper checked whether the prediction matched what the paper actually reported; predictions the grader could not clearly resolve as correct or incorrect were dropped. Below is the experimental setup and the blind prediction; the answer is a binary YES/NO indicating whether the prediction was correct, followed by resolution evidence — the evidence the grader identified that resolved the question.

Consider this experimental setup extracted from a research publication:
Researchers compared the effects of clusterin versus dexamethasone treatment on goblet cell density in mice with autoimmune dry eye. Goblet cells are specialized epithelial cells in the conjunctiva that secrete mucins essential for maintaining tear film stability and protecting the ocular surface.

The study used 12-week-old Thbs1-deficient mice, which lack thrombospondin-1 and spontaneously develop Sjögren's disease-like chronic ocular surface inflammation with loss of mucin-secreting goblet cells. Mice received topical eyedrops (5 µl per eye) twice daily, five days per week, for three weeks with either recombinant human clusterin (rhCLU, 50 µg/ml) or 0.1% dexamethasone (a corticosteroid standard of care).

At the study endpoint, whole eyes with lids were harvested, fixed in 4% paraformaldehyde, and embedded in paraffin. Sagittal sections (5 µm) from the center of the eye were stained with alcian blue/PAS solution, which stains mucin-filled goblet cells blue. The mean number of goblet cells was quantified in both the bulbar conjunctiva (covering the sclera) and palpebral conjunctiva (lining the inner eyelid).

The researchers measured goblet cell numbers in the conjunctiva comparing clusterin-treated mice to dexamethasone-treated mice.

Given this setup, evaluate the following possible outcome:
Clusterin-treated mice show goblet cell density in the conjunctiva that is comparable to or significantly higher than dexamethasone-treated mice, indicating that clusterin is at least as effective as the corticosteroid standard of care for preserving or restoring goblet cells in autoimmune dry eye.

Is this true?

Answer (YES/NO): YES